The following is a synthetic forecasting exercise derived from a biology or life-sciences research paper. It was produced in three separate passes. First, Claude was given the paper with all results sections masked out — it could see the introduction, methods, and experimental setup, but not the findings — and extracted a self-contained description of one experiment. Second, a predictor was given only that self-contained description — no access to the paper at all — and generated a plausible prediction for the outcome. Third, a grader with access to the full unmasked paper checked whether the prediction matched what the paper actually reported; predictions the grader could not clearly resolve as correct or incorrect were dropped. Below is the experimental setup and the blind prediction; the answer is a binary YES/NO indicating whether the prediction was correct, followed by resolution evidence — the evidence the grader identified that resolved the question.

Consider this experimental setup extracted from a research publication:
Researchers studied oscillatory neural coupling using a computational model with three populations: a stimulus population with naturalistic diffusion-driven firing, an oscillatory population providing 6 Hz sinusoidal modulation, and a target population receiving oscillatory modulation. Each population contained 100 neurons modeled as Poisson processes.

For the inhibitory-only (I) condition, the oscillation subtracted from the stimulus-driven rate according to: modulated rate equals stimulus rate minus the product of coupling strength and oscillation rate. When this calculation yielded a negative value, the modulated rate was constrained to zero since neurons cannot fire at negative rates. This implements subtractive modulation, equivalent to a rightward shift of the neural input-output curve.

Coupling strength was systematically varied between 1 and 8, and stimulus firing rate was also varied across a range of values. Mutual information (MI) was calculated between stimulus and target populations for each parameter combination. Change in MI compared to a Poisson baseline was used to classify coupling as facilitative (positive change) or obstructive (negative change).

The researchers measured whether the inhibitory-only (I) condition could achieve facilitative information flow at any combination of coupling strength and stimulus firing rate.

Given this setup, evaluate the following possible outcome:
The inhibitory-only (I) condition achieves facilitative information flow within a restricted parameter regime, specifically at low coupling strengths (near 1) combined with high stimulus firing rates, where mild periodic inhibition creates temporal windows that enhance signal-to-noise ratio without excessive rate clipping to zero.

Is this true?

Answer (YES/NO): NO